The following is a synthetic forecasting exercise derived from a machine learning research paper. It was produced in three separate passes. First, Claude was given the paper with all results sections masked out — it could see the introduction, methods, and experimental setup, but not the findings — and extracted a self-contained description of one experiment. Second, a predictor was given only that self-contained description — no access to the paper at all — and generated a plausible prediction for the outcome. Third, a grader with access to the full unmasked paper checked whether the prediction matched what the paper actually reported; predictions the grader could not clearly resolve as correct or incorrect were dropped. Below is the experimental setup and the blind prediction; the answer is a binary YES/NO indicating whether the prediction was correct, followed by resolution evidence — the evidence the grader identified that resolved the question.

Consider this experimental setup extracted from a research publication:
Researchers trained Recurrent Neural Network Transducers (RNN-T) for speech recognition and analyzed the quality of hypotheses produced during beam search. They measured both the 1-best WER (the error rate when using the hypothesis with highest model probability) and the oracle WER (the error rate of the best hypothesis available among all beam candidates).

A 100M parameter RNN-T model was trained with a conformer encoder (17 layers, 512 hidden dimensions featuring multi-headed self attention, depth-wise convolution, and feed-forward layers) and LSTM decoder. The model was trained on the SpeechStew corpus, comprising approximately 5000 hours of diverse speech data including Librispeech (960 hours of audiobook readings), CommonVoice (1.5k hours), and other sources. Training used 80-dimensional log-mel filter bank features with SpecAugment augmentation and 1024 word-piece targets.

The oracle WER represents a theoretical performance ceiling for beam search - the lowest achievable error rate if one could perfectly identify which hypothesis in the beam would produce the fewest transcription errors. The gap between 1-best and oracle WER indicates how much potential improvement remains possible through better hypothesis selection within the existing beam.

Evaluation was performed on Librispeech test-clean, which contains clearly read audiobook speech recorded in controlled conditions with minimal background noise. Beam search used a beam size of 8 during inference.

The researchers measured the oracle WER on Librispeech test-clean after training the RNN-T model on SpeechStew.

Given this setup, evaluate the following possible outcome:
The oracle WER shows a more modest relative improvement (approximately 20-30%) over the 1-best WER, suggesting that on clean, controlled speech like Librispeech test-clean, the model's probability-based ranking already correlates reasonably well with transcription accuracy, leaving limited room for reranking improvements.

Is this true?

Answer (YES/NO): YES